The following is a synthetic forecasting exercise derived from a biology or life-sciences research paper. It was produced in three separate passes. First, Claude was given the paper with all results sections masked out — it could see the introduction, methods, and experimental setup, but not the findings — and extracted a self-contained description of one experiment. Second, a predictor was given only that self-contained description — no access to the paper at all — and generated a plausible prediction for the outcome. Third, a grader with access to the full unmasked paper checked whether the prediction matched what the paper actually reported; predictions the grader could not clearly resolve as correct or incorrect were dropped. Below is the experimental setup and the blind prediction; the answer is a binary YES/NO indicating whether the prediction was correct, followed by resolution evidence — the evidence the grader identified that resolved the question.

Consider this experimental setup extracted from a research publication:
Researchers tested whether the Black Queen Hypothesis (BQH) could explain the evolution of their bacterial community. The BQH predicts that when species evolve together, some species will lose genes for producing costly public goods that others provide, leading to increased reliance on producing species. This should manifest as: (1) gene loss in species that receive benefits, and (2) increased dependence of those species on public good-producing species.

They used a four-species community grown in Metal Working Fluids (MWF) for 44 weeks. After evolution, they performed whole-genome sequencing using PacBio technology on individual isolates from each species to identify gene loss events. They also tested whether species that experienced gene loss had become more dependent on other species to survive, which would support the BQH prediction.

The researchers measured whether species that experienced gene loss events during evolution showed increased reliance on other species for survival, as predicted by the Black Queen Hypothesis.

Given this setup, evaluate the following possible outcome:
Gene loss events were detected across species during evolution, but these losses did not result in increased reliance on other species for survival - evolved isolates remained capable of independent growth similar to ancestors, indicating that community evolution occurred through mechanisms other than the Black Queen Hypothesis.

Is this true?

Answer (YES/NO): YES